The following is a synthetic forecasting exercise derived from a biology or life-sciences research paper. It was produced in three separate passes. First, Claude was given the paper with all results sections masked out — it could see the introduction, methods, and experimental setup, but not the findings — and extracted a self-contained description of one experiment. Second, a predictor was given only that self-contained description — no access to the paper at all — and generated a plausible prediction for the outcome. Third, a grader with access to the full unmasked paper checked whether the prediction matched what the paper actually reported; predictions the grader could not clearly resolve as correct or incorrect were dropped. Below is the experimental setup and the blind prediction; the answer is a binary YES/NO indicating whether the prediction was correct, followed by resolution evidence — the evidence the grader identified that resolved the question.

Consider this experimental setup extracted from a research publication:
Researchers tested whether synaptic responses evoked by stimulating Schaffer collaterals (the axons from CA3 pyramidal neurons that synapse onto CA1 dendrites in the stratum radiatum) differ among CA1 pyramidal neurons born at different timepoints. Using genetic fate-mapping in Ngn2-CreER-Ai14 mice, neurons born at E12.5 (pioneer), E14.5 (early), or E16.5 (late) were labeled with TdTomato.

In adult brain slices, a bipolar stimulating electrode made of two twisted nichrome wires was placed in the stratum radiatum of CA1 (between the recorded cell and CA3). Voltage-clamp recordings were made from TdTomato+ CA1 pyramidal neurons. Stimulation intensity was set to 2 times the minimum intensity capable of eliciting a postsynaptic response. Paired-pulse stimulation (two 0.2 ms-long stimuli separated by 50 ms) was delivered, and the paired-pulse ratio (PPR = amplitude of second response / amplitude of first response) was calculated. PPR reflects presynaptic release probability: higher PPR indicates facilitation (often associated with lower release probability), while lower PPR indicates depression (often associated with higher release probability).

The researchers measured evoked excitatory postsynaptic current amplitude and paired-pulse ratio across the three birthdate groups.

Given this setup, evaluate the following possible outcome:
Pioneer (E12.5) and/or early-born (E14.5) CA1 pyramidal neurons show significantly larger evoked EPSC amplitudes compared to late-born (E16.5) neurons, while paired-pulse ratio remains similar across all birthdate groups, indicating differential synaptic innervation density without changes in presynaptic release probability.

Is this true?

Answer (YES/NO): NO